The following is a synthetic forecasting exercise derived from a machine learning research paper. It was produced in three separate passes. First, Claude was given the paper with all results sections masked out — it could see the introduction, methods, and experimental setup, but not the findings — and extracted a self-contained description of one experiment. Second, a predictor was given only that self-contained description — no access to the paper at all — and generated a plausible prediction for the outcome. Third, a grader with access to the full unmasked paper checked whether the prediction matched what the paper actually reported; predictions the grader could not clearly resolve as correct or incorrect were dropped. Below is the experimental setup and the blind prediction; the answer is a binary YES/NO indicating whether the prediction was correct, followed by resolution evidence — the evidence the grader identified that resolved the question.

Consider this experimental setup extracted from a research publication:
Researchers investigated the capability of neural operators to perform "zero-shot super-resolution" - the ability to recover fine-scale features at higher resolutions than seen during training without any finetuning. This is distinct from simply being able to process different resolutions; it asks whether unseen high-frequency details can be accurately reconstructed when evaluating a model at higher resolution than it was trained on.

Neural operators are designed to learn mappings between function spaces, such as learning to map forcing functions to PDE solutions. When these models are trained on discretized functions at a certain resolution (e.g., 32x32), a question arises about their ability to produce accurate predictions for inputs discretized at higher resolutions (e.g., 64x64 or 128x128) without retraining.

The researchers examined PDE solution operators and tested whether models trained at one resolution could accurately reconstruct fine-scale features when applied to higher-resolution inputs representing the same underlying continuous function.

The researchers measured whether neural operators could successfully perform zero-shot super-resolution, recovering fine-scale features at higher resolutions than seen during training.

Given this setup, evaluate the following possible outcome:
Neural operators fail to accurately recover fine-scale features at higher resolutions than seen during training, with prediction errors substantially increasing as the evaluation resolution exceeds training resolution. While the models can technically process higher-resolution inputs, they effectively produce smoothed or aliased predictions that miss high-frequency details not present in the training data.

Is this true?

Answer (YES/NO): YES